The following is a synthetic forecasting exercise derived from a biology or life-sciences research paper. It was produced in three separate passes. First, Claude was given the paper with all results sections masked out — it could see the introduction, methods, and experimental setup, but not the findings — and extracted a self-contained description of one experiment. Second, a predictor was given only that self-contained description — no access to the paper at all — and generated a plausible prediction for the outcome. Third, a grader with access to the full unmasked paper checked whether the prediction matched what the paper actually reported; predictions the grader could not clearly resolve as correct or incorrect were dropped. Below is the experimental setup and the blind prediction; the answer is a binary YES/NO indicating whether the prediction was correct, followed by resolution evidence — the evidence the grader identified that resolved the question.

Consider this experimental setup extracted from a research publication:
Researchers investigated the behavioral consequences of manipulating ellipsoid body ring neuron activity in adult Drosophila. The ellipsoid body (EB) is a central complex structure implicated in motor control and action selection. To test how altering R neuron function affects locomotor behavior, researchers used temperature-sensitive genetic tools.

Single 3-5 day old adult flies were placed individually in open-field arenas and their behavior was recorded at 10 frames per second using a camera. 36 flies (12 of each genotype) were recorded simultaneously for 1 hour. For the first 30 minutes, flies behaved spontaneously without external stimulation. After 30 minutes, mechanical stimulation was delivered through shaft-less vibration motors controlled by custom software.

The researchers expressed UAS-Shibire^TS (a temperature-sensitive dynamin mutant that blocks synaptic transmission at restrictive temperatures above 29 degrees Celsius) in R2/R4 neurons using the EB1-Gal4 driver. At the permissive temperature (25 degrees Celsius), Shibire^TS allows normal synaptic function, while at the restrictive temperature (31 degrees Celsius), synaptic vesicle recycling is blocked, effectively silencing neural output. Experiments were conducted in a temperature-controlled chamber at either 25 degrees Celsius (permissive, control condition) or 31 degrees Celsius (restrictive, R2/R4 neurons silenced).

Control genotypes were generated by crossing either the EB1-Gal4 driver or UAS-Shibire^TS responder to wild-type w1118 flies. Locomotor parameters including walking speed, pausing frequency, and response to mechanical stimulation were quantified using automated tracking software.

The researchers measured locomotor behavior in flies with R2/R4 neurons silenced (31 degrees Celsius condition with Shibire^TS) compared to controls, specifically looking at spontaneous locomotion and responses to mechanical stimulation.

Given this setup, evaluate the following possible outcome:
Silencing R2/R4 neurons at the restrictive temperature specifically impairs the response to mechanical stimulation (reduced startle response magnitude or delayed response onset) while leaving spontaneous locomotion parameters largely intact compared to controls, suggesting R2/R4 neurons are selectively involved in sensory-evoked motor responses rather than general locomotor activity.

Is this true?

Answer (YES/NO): NO